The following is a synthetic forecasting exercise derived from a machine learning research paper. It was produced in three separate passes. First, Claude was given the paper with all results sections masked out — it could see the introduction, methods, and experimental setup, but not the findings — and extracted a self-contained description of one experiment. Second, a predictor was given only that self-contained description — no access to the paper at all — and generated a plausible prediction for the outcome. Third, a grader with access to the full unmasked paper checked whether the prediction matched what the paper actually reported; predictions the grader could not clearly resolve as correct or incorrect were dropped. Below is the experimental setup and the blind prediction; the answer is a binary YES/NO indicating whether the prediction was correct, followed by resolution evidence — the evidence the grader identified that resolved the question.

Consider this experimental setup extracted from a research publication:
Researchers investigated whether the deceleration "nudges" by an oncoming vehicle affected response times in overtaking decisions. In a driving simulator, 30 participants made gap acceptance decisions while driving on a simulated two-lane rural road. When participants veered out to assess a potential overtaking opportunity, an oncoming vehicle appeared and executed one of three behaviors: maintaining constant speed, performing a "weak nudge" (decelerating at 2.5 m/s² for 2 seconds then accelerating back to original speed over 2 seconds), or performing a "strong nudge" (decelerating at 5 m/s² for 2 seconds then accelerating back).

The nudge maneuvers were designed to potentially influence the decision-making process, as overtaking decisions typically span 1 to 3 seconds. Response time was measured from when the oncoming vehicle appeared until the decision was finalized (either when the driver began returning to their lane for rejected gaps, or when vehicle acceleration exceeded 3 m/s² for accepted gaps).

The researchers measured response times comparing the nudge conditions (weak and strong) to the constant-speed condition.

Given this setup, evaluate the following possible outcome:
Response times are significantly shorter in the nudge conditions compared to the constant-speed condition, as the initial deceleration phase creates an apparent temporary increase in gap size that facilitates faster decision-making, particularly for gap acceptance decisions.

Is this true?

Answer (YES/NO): NO